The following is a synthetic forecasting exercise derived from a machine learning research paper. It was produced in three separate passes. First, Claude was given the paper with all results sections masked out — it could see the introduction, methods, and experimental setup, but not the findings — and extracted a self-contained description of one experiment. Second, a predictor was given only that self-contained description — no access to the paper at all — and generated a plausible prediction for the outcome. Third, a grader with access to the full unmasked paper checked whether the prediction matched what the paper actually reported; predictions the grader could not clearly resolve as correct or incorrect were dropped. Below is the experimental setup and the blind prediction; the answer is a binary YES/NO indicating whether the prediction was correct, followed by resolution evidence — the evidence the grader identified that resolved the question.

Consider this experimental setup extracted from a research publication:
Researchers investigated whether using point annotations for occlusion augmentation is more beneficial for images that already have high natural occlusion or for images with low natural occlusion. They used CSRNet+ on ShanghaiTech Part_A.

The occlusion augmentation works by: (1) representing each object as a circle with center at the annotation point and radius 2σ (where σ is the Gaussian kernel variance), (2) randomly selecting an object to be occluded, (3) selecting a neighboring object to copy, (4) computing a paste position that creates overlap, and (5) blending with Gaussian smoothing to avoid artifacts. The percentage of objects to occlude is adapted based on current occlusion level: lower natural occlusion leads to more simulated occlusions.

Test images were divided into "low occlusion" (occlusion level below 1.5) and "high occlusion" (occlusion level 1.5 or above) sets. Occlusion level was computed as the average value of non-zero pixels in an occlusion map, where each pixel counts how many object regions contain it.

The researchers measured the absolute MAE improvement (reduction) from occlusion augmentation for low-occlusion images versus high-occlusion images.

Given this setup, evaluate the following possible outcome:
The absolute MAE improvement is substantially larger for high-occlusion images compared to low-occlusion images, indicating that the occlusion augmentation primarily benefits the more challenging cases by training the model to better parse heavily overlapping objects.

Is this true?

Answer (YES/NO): YES